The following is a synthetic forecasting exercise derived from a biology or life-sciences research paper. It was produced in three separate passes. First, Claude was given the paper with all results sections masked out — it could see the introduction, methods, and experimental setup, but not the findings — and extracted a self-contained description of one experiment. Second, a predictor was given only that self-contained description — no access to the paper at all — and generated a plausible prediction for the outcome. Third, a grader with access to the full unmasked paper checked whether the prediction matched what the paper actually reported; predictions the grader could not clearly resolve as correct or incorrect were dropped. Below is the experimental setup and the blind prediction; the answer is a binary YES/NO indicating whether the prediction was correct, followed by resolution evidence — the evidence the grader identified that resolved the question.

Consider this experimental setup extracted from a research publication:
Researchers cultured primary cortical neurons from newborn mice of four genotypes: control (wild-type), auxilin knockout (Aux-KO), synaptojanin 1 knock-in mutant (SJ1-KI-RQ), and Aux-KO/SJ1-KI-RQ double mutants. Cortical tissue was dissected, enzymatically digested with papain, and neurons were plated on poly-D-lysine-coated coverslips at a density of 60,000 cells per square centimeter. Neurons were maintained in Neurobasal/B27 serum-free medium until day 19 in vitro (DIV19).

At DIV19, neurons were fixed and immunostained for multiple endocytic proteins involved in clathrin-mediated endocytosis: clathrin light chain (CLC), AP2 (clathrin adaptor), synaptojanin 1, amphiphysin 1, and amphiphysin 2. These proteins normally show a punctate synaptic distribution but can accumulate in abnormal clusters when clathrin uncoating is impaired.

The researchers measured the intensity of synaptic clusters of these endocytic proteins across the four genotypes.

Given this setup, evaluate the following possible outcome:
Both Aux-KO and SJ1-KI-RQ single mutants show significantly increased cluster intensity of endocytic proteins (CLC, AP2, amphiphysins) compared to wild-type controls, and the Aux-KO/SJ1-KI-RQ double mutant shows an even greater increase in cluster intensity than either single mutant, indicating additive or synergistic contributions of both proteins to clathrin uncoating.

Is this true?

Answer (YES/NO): YES